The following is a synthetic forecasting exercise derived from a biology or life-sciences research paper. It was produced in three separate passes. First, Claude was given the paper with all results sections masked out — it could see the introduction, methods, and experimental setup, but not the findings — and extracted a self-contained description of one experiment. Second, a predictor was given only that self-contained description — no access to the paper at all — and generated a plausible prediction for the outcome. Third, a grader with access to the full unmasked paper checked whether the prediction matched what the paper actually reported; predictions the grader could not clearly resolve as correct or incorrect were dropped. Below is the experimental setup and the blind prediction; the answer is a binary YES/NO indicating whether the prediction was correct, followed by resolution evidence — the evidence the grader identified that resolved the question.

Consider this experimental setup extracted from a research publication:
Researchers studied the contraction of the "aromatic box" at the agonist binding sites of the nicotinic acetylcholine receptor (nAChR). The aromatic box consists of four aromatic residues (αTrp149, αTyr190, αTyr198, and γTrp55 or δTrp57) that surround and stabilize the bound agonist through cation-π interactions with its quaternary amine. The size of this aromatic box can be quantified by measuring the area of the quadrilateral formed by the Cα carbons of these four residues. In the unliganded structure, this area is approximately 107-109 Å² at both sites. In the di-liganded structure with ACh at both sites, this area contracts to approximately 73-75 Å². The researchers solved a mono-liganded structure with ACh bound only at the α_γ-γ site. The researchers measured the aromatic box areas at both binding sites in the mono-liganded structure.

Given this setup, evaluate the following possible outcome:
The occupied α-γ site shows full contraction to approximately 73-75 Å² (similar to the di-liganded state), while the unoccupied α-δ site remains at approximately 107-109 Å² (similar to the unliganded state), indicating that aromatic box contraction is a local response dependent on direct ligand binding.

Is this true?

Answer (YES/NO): NO